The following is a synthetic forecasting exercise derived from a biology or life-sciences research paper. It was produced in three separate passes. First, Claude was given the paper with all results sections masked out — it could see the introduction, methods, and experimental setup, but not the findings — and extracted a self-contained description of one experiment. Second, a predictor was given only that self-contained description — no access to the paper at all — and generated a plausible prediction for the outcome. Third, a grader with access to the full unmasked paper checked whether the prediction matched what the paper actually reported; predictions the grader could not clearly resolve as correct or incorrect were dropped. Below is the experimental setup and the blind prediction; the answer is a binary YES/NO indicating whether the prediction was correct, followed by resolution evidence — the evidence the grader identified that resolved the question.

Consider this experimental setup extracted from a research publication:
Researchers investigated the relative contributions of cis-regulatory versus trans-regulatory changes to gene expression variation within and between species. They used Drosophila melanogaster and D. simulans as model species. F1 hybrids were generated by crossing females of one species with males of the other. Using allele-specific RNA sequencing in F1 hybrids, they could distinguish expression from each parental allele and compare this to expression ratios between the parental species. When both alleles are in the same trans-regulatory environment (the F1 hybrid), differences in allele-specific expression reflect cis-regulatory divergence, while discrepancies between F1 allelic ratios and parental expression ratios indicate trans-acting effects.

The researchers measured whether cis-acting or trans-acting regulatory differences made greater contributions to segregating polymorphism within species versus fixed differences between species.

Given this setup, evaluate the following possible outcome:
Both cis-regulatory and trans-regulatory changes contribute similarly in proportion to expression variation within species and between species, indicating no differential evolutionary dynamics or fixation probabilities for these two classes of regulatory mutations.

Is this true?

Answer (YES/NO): NO